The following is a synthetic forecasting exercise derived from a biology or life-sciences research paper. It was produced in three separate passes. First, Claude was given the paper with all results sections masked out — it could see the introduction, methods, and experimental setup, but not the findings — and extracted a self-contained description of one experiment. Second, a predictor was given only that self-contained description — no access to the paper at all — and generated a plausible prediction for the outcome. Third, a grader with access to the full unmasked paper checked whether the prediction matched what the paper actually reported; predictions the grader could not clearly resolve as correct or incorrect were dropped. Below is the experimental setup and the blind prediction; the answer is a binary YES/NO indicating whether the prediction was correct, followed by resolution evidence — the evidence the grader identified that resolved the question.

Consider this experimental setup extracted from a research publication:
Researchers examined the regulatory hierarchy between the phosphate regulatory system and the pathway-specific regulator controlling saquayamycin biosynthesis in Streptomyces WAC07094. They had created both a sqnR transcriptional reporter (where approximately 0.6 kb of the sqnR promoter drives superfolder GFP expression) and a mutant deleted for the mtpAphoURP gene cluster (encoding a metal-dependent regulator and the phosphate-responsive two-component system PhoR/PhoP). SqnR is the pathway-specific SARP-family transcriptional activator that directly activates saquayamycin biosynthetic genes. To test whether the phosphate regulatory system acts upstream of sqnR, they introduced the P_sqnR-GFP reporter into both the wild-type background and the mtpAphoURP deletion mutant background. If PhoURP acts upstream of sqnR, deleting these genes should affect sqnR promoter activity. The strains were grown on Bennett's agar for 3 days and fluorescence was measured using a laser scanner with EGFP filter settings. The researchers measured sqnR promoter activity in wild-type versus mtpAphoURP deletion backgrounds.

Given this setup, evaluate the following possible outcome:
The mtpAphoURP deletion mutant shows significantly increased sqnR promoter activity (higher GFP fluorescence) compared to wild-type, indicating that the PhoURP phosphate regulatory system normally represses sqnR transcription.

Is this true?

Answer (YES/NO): YES